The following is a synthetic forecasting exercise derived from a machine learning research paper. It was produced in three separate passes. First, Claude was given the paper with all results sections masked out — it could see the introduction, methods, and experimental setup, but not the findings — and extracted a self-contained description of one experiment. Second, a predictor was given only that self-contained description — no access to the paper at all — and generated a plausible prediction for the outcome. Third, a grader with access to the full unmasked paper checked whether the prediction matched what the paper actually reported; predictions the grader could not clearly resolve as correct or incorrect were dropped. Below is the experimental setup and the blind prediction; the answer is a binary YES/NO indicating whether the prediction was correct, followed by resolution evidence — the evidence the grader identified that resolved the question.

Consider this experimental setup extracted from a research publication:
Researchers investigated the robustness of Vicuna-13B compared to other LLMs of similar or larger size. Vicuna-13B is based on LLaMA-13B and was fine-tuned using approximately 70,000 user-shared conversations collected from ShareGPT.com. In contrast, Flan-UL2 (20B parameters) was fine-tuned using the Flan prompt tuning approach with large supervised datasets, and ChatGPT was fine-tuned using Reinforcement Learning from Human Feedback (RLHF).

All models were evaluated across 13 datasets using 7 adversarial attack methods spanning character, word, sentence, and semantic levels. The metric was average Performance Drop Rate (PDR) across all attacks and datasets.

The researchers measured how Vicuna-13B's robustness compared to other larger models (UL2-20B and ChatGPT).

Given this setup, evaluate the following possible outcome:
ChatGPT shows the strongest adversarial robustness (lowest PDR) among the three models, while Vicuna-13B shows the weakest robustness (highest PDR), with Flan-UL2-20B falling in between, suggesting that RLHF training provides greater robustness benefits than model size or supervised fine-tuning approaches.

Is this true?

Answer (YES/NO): NO